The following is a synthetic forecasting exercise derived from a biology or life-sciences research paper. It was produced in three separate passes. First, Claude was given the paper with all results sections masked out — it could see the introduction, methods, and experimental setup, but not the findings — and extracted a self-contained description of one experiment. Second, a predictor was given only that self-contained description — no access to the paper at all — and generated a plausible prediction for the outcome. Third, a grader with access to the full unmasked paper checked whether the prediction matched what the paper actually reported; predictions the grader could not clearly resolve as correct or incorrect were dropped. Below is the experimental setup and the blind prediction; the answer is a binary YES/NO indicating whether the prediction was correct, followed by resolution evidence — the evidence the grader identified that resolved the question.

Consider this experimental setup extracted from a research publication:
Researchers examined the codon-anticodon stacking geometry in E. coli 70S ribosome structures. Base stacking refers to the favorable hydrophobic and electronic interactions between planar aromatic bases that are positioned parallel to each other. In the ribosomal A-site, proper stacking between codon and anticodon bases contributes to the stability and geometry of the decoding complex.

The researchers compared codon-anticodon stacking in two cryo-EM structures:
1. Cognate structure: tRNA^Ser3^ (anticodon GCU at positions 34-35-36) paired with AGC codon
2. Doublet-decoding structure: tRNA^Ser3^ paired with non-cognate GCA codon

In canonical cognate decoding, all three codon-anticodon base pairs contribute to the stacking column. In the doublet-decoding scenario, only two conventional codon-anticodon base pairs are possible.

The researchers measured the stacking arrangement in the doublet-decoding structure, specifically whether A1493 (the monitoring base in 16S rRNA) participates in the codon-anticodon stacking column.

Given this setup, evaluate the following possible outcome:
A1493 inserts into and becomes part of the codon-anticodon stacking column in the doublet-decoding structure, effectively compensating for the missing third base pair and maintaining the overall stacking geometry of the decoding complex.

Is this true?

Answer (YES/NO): YES